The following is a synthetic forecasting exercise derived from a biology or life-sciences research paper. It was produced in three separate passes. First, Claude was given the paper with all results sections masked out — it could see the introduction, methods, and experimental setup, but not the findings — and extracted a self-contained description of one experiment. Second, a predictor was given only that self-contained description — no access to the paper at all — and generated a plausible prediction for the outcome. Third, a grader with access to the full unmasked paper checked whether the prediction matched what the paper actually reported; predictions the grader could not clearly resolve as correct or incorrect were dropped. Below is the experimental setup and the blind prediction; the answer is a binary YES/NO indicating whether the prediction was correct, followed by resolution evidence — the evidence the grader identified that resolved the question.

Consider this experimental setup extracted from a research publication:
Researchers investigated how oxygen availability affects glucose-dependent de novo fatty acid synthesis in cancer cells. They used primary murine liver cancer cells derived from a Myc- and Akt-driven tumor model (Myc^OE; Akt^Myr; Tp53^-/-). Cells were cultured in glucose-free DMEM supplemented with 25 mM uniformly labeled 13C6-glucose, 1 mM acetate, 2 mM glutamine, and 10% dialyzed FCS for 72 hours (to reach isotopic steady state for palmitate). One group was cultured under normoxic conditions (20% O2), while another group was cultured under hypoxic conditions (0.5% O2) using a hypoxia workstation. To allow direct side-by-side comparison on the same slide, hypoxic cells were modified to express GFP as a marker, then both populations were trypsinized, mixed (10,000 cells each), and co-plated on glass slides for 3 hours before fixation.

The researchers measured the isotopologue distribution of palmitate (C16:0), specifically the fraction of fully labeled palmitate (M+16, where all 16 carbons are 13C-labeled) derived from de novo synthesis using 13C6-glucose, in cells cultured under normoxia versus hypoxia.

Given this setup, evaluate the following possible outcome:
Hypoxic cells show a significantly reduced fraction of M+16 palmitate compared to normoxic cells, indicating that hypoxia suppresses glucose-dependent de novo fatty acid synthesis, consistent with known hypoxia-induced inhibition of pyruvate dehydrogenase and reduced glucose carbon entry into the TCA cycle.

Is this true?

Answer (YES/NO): YES